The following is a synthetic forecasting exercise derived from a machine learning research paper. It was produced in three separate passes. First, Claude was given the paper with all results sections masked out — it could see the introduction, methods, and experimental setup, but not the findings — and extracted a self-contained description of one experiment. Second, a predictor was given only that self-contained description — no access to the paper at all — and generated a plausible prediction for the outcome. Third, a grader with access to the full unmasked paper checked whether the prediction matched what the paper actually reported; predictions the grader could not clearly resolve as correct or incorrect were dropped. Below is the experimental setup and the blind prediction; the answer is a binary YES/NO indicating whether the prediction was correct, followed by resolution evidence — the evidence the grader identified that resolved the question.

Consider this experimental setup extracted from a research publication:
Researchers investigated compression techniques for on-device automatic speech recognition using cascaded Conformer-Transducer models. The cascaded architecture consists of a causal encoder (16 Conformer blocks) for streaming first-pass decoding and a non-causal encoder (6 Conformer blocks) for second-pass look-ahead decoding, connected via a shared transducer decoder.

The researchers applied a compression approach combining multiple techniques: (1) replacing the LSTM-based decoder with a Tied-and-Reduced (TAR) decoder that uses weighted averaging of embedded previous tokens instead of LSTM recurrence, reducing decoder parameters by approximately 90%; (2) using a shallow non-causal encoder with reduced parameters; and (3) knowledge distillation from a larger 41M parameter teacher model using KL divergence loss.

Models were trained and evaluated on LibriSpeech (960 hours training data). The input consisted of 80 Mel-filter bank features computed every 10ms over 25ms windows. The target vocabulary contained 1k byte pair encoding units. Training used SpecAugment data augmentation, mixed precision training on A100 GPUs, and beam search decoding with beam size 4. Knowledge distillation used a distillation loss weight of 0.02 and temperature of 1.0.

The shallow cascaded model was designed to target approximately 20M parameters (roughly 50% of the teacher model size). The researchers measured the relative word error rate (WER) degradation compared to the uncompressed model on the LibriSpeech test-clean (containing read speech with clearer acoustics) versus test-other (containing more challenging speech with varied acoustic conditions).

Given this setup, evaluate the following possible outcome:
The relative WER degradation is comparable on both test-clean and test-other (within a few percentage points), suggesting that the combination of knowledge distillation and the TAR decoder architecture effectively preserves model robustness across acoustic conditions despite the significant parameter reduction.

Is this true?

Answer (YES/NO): NO